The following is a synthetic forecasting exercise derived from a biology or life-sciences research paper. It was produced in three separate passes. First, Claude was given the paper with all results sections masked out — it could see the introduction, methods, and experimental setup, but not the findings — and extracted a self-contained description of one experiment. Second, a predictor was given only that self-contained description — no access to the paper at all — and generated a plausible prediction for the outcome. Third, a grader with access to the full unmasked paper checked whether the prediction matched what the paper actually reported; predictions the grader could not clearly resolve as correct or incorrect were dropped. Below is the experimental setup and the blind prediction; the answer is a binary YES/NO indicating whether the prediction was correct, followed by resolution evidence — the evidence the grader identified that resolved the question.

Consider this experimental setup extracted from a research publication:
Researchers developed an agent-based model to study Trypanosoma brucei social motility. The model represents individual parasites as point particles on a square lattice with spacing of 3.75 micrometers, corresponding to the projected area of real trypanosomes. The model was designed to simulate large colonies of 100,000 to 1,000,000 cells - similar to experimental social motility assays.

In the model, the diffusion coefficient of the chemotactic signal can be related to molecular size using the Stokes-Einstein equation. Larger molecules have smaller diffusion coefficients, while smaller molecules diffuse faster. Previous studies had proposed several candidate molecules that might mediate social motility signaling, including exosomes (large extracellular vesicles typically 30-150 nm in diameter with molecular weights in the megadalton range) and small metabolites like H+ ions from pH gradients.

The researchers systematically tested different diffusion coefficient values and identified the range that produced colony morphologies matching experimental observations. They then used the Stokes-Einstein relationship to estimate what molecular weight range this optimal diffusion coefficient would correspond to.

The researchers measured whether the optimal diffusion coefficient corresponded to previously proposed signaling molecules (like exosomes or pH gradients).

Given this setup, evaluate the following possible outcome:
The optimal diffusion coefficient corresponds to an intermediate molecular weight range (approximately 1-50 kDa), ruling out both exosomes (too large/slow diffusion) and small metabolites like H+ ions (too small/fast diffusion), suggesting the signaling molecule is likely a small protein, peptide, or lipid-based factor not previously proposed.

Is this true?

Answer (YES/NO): NO